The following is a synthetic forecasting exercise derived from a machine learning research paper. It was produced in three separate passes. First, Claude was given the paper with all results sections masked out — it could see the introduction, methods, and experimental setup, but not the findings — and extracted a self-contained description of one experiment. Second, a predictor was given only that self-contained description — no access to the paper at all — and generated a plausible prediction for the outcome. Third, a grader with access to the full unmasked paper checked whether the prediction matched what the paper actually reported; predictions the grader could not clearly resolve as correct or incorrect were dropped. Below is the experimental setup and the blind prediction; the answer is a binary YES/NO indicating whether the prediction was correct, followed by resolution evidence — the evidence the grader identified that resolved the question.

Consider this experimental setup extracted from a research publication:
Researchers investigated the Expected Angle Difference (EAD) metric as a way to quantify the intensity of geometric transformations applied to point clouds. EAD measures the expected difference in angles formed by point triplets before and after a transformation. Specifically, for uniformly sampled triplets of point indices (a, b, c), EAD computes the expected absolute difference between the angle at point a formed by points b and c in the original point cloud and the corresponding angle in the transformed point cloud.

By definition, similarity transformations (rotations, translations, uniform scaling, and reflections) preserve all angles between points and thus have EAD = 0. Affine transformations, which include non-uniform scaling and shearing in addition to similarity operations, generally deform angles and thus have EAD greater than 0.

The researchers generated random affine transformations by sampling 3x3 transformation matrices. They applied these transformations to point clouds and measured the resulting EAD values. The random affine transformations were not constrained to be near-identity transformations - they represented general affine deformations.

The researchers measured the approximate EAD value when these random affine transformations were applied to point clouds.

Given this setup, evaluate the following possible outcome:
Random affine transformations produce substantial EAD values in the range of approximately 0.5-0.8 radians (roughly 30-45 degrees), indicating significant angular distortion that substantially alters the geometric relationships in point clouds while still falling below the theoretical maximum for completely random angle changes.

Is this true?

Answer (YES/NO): NO